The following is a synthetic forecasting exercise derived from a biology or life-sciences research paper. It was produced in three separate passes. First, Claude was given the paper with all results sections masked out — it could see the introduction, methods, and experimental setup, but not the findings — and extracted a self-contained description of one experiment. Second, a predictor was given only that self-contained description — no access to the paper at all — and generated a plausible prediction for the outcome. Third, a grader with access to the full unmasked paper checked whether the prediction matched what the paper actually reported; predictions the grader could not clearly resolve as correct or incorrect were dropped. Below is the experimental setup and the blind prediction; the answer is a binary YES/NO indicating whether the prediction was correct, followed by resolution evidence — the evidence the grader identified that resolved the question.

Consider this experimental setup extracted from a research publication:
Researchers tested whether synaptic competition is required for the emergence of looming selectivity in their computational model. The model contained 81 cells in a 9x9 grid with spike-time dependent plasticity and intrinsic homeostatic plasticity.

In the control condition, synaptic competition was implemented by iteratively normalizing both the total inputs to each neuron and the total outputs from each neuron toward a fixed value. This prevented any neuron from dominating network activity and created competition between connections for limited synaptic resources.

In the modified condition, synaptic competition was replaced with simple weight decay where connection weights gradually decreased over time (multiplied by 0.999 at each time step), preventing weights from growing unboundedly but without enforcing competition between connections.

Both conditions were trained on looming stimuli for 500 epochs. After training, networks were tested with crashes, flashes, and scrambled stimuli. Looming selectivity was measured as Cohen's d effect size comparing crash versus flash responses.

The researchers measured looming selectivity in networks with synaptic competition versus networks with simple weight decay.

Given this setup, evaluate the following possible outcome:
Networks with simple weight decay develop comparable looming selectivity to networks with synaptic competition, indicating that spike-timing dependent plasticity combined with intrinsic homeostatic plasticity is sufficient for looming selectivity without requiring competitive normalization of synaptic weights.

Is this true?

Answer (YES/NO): NO